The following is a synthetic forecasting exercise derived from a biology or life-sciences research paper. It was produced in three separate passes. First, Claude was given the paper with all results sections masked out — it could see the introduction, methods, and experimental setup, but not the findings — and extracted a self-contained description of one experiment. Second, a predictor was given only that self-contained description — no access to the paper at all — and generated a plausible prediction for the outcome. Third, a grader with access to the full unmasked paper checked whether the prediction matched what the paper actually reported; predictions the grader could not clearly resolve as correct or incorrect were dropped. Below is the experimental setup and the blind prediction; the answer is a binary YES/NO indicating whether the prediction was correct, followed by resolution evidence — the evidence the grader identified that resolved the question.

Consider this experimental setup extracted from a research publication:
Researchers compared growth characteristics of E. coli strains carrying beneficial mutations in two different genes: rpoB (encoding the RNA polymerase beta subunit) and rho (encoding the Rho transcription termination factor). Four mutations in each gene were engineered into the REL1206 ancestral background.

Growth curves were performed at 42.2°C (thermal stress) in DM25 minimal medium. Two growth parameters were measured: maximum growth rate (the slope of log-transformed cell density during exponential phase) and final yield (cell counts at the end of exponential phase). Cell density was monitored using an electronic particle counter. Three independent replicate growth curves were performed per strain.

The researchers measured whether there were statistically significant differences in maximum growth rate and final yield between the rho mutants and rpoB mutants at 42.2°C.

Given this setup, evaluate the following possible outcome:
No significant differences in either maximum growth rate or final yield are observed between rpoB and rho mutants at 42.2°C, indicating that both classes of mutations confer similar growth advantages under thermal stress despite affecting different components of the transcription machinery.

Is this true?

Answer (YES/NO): NO